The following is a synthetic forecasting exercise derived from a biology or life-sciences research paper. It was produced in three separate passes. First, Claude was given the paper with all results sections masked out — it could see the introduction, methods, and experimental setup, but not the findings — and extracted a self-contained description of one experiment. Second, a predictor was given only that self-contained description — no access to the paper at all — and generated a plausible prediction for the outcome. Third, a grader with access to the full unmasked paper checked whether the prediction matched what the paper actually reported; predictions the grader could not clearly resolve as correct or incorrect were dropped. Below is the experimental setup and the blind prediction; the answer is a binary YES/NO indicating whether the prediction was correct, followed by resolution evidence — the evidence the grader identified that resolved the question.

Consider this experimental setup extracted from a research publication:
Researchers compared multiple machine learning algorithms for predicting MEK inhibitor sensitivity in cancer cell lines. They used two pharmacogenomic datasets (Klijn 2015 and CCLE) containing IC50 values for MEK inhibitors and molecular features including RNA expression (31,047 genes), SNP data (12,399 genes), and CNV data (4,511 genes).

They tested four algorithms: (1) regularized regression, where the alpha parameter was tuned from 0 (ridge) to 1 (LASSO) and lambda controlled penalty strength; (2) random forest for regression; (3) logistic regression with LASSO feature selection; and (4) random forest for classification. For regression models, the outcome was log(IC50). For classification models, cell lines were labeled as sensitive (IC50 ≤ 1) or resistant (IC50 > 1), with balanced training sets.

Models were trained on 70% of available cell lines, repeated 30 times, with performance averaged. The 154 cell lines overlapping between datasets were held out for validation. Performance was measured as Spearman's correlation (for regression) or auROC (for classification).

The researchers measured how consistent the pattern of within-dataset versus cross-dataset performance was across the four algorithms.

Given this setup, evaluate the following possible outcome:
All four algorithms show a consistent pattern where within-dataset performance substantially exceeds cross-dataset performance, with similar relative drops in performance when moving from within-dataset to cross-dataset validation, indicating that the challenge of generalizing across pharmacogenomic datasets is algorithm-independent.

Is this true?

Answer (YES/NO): NO